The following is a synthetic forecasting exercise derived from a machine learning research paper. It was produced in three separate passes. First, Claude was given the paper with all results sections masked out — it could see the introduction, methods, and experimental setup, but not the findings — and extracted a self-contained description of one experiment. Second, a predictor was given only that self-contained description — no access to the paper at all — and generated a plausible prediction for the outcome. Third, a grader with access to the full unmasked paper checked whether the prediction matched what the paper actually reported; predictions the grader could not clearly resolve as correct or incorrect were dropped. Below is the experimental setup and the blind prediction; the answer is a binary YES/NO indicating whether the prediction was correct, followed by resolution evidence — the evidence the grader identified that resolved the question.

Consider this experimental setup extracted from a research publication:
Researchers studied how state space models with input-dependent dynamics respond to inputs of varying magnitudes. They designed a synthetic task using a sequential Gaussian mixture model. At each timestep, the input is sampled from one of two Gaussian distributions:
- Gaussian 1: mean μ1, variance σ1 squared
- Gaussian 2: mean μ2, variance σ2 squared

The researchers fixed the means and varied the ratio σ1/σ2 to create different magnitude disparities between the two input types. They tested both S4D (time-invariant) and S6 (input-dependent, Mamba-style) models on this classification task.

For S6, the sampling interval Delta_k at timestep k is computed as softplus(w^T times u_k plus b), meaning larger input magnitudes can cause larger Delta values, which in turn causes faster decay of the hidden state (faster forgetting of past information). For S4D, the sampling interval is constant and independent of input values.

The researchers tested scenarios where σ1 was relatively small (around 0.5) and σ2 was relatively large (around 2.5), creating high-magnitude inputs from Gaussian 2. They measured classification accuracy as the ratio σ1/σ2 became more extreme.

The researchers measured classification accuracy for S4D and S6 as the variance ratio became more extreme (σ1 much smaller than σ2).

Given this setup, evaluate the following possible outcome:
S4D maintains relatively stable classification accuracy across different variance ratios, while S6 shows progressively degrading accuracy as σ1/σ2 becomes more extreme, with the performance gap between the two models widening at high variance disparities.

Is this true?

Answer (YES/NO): YES